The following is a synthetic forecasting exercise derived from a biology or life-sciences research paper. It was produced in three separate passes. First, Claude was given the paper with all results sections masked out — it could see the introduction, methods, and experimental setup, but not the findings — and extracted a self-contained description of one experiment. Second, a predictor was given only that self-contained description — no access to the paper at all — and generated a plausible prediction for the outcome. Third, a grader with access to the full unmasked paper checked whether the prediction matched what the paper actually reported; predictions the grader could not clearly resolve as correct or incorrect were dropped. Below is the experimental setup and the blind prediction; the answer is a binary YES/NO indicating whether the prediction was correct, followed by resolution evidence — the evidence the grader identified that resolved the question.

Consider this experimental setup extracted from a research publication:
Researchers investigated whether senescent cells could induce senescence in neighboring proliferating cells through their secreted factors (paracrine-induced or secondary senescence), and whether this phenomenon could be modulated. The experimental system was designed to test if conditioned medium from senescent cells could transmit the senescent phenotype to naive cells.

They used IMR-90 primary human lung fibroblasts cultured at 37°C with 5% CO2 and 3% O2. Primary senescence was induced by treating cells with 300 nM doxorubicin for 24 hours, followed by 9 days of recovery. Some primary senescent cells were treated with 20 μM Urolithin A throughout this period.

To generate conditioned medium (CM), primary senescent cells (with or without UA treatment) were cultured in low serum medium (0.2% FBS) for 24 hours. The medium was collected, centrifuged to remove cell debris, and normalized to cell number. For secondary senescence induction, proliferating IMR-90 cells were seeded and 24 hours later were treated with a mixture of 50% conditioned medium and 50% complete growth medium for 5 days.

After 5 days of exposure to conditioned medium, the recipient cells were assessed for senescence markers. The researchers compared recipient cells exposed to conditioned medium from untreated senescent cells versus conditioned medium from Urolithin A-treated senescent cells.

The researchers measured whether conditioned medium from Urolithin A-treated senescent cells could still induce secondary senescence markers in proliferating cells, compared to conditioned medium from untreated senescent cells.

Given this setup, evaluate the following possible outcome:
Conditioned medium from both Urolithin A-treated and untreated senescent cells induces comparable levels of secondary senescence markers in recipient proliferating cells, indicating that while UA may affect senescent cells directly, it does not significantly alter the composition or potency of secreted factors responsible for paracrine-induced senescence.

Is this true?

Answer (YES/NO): NO